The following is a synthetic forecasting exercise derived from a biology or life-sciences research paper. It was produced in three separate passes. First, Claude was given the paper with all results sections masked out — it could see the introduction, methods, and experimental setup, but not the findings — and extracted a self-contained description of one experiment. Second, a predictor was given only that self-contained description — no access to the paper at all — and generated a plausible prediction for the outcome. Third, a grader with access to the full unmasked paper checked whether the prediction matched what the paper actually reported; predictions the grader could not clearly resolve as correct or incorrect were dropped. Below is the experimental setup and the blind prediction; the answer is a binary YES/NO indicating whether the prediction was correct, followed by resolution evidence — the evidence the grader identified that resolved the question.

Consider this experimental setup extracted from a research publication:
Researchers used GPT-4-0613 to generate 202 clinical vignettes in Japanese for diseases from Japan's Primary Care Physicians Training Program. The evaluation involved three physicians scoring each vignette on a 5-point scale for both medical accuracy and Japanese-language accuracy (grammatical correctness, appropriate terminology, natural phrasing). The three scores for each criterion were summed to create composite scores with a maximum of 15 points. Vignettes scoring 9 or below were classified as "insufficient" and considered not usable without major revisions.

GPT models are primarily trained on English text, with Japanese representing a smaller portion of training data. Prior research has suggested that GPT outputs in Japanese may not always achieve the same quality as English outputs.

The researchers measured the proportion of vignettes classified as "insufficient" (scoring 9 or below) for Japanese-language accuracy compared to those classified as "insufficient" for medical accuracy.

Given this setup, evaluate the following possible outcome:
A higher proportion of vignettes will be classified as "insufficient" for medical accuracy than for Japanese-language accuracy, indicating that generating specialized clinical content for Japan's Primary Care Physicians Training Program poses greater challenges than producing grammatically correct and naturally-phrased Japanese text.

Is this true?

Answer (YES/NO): YES